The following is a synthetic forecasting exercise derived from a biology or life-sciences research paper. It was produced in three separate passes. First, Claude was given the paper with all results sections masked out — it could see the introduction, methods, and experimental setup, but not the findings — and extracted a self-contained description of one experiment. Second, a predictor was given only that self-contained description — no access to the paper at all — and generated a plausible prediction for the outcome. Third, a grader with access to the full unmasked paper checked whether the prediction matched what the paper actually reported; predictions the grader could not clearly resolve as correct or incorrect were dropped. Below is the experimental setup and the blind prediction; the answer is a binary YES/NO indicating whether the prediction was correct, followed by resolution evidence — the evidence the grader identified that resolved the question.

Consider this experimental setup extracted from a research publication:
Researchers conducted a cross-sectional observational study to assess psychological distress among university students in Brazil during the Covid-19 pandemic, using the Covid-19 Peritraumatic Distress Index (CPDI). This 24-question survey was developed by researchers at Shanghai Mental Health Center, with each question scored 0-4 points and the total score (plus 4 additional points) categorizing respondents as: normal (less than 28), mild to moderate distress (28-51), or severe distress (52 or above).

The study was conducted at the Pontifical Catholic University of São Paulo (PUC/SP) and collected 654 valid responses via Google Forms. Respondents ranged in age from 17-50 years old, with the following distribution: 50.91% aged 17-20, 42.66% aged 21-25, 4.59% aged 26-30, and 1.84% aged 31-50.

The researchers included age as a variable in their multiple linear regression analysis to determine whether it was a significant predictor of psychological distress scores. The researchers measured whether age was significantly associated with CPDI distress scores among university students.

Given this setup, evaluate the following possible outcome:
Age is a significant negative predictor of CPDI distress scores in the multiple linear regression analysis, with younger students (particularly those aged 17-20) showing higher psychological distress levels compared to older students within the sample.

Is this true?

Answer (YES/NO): NO